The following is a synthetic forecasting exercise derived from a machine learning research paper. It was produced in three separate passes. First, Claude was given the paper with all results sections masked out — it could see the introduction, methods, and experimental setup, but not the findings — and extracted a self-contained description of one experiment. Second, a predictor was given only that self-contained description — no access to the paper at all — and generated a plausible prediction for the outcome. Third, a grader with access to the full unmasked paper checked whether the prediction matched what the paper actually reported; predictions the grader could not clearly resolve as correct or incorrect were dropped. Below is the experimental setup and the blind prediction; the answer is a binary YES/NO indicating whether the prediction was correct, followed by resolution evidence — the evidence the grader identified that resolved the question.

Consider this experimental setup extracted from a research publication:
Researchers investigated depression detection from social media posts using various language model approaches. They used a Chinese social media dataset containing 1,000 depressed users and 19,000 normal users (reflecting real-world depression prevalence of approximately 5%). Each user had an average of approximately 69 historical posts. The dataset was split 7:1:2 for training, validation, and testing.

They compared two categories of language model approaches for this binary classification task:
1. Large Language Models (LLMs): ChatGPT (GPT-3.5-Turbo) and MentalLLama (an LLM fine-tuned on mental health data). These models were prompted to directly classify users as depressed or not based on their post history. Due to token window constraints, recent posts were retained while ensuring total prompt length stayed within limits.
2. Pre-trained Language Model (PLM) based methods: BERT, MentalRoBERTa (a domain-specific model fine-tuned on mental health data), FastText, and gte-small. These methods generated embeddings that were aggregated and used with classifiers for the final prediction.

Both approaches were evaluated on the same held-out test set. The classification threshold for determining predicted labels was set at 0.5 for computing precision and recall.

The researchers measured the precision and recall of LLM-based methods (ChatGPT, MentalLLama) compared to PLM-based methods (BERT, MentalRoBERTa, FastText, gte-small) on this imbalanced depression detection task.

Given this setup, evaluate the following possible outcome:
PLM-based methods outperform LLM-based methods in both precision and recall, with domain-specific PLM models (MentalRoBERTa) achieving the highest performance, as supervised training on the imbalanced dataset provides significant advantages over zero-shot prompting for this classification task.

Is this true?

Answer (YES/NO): NO